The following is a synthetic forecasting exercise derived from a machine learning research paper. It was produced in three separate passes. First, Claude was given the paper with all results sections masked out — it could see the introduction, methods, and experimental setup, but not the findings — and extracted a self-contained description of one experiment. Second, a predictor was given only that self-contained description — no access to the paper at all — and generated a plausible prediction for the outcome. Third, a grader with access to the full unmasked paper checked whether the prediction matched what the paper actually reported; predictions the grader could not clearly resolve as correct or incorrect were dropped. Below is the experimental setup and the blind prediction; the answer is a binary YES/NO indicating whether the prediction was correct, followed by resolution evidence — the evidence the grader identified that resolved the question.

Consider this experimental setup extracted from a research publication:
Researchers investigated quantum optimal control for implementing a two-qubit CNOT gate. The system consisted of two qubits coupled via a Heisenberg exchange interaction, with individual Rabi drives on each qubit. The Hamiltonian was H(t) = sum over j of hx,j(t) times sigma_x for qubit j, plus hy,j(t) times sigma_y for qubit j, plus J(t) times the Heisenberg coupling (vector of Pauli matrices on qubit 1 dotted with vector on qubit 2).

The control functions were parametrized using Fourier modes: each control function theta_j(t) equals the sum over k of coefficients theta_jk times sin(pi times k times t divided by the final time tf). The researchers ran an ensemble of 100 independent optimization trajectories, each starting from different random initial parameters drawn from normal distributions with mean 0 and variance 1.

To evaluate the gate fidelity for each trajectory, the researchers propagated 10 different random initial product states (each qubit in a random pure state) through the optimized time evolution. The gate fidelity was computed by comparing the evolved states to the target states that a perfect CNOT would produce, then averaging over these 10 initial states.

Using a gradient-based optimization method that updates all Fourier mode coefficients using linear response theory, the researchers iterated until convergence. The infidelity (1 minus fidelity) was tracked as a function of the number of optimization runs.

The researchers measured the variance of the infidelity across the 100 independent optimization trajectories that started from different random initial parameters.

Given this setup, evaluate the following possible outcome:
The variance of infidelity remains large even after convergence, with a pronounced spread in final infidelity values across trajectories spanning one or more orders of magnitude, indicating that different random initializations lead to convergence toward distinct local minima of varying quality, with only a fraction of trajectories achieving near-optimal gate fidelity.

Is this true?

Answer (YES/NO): NO